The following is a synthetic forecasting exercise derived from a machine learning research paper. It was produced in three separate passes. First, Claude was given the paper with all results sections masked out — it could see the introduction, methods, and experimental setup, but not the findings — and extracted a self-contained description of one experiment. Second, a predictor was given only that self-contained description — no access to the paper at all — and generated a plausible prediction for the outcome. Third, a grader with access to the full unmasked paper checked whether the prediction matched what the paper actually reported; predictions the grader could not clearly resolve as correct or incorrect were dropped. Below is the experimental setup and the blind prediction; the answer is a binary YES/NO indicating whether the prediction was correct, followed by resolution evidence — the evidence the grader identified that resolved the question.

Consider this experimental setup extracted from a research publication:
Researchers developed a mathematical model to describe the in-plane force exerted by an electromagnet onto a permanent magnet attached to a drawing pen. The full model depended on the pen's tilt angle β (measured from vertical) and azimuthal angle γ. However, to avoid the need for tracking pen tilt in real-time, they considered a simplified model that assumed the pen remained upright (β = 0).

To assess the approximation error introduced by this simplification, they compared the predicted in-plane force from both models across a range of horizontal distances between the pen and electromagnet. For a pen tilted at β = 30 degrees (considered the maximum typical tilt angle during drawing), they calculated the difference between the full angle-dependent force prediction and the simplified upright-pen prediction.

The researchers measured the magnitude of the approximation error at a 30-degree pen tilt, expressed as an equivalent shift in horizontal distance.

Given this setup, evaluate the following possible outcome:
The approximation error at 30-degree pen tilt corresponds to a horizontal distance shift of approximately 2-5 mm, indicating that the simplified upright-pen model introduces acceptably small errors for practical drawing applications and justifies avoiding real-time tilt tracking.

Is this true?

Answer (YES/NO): YES